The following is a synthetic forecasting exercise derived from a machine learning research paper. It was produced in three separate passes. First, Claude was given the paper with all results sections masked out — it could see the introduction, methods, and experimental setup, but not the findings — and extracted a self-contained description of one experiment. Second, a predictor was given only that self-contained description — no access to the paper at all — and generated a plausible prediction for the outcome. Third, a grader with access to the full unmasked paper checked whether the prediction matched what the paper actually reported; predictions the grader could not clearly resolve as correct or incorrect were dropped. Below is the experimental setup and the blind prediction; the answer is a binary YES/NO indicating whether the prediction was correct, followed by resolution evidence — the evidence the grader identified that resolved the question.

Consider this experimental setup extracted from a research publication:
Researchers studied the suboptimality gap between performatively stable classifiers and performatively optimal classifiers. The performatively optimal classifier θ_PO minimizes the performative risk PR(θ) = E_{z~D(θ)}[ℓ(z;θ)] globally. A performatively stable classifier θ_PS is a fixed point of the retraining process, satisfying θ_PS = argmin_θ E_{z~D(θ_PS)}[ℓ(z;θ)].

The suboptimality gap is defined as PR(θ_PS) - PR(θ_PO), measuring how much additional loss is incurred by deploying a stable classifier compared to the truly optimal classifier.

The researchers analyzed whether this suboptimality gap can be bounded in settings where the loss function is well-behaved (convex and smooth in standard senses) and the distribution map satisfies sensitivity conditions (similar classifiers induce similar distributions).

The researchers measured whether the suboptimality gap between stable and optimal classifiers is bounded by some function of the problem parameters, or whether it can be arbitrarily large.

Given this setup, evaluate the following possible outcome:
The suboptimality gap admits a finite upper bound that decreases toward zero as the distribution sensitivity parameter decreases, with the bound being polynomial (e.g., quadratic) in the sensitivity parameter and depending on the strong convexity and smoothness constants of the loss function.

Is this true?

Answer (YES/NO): NO